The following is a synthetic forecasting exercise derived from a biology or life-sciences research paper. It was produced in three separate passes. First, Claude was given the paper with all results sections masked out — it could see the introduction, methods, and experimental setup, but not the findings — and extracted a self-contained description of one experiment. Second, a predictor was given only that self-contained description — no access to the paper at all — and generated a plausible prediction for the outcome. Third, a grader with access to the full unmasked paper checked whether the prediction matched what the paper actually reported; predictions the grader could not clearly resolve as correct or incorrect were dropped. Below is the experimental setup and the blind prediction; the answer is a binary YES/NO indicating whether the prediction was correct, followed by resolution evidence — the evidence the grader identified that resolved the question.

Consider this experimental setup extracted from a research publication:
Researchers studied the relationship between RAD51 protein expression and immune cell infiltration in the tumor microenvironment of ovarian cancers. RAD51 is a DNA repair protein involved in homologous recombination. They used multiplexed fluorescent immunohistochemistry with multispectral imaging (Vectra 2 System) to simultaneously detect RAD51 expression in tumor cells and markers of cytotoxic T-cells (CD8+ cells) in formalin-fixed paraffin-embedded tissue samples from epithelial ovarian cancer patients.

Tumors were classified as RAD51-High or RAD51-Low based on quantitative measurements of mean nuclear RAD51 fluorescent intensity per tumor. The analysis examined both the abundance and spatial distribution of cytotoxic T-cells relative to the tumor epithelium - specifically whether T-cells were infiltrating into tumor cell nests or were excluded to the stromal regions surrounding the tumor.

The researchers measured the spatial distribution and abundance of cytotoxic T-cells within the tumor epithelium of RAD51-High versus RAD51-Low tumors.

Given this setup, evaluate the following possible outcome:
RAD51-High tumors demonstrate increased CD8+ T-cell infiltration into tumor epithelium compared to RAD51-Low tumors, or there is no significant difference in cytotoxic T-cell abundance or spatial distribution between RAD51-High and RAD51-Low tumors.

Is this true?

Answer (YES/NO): NO